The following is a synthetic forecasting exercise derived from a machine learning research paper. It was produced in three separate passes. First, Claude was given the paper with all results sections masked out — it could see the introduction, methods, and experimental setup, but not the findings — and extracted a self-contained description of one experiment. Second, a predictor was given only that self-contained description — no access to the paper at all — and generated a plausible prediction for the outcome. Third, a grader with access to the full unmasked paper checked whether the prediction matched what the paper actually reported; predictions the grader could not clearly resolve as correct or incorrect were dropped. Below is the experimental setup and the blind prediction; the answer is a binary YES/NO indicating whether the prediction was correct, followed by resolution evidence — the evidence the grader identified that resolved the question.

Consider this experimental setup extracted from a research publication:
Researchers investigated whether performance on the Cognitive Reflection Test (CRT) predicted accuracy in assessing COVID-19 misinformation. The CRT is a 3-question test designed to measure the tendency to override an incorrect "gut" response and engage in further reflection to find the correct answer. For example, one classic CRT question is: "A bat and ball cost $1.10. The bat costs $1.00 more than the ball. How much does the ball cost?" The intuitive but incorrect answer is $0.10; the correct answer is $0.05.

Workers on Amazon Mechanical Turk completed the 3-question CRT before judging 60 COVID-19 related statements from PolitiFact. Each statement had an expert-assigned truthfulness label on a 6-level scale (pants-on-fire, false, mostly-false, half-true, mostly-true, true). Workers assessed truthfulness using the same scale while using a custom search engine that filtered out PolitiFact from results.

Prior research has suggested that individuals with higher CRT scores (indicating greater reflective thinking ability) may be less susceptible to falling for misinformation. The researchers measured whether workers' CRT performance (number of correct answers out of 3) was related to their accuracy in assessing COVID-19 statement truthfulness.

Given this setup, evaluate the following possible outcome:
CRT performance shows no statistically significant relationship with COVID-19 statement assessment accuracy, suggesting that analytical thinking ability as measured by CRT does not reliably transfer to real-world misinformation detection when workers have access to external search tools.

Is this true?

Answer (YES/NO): YES